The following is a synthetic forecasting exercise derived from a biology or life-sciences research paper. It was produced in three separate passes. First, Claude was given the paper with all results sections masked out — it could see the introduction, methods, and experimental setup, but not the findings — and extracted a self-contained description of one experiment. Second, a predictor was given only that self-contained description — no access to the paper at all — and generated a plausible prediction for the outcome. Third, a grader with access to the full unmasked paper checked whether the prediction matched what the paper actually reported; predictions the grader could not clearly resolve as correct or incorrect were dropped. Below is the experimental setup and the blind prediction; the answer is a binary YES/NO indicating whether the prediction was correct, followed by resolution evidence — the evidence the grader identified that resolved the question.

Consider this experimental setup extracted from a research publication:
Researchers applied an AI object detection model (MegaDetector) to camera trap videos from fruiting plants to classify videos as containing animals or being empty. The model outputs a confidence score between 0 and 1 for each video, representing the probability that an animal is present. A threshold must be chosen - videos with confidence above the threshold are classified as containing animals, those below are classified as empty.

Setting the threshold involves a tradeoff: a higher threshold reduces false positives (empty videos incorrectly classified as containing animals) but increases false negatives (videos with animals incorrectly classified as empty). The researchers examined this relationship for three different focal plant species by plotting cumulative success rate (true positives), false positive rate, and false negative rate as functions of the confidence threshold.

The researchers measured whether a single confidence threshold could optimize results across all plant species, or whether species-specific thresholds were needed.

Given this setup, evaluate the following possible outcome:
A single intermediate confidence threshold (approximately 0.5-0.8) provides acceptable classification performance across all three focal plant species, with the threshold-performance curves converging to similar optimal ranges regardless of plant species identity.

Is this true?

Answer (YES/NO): NO